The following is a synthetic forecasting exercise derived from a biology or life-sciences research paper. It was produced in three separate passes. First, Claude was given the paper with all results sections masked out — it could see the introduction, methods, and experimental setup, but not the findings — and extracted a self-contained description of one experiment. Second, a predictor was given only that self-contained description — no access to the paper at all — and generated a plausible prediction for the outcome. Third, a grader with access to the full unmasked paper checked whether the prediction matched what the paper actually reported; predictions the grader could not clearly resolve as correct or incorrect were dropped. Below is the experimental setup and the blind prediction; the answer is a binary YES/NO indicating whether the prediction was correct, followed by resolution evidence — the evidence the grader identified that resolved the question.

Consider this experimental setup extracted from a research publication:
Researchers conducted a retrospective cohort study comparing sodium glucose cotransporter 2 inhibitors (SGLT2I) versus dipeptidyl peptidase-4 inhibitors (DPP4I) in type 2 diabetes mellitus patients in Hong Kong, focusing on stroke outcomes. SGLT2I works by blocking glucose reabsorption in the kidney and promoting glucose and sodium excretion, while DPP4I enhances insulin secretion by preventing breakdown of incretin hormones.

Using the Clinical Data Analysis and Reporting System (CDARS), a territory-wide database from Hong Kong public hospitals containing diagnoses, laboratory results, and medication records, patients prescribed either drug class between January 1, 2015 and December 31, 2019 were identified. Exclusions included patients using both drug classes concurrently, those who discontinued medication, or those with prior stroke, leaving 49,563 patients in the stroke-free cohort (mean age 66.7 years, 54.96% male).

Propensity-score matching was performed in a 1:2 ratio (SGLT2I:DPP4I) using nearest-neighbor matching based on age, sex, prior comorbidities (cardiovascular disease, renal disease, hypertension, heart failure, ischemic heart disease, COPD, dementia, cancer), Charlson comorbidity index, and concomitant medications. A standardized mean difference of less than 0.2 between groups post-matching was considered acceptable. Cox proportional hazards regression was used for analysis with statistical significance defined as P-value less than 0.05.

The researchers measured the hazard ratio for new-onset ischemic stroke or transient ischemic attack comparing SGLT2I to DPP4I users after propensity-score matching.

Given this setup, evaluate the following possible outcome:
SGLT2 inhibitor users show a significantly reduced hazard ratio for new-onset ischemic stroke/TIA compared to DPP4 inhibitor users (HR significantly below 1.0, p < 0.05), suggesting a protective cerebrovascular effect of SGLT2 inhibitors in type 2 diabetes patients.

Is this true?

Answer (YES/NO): YES